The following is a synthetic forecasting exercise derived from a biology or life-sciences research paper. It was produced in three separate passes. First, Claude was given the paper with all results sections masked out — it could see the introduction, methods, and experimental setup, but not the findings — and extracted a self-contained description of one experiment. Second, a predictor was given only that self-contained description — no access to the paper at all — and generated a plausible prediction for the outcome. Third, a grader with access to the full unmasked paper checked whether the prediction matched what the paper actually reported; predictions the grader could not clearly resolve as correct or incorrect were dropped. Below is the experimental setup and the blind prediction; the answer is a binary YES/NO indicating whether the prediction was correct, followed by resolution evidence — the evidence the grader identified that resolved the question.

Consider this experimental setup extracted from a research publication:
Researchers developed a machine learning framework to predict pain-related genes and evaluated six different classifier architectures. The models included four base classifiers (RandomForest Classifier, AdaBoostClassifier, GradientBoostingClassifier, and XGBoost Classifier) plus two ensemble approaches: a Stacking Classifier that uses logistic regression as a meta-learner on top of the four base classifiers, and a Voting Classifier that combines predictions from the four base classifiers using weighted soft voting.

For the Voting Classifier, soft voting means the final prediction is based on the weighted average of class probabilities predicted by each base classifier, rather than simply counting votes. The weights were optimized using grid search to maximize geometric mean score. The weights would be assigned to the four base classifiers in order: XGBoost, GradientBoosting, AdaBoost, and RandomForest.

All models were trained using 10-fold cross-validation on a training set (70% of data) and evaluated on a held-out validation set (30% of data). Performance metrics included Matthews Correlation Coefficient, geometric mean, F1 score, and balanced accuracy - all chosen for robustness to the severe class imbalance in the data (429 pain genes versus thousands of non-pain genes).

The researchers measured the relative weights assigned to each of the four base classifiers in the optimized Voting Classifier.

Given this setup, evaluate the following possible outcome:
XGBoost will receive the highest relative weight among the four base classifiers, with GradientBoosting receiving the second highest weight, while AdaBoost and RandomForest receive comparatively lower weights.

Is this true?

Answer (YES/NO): NO